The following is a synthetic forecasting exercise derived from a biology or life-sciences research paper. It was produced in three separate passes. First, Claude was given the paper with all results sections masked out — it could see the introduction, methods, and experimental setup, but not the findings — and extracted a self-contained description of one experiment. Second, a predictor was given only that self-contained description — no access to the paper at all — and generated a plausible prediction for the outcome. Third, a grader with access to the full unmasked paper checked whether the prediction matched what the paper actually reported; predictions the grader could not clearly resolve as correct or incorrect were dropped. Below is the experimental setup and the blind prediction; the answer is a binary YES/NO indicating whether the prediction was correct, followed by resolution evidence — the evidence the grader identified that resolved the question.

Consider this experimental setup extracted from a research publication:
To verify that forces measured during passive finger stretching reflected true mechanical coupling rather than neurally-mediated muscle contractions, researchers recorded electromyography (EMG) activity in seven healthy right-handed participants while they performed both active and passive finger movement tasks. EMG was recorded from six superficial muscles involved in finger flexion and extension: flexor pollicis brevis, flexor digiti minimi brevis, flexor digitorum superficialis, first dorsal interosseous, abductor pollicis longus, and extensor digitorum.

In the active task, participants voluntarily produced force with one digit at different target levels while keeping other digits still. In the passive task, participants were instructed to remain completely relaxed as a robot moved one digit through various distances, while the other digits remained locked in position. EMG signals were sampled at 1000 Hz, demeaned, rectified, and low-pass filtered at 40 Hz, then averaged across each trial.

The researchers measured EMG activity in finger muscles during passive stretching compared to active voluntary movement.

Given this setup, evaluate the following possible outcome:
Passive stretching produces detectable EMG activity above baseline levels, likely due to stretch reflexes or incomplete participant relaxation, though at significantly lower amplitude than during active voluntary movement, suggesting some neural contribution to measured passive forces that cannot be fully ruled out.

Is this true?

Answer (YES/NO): NO